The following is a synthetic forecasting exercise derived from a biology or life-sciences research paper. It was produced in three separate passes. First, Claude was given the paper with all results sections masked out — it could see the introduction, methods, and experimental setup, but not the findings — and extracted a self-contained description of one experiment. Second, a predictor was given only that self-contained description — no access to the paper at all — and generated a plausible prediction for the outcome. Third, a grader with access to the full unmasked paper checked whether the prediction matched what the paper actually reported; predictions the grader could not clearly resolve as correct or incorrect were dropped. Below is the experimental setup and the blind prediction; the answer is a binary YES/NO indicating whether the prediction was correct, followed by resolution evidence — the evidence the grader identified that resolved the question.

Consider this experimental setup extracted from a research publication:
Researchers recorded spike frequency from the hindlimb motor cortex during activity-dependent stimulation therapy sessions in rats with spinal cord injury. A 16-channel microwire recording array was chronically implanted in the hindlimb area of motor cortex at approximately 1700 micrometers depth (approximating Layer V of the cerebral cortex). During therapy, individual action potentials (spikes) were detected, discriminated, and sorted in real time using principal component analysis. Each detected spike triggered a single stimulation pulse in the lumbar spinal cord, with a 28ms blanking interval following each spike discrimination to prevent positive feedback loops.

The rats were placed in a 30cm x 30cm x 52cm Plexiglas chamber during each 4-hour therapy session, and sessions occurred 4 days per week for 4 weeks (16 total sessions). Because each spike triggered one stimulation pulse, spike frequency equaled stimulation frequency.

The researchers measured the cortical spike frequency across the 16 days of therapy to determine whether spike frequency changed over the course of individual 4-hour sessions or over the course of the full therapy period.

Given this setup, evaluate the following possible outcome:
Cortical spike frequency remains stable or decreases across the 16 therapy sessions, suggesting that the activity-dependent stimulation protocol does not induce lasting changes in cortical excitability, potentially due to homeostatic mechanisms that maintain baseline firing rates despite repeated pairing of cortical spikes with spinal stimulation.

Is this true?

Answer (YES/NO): YES